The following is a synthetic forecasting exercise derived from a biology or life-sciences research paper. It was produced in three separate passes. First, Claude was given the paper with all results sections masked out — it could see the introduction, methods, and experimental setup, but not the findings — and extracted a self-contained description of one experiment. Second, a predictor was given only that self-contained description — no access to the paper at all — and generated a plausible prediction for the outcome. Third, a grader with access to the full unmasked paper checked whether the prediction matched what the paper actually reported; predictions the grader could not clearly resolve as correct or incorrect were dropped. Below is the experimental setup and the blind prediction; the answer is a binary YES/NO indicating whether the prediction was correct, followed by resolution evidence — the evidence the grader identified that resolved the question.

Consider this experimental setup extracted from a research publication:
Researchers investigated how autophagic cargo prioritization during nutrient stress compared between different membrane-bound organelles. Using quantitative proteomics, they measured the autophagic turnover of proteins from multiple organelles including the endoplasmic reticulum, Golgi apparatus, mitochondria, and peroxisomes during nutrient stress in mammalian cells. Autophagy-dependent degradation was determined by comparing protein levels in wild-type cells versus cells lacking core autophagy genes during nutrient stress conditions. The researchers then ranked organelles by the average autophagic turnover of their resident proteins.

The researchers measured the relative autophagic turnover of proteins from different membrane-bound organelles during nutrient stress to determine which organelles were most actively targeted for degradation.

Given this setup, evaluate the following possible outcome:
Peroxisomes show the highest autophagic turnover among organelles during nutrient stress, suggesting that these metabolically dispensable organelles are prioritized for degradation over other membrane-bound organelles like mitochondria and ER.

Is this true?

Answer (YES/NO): NO